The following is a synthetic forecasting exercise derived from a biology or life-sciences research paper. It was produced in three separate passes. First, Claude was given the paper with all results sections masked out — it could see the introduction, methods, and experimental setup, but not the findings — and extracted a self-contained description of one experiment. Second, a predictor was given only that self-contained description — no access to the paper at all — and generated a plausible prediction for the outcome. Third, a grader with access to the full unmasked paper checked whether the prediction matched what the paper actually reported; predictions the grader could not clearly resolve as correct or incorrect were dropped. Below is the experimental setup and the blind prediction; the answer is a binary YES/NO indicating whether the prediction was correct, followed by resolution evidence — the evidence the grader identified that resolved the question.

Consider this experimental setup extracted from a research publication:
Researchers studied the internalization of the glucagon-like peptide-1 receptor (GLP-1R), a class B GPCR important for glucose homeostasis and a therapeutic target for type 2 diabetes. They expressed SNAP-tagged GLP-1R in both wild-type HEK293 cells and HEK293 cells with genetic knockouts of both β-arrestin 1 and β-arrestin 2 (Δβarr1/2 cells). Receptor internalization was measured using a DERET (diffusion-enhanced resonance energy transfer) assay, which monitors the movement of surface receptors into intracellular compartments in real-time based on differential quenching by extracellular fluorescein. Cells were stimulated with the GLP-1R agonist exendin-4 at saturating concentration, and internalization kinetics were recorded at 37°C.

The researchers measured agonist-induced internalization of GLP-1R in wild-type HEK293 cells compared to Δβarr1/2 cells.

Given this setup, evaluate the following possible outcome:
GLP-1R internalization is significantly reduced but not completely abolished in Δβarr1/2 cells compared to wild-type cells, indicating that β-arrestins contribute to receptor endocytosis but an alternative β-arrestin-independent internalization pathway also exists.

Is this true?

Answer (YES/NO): NO